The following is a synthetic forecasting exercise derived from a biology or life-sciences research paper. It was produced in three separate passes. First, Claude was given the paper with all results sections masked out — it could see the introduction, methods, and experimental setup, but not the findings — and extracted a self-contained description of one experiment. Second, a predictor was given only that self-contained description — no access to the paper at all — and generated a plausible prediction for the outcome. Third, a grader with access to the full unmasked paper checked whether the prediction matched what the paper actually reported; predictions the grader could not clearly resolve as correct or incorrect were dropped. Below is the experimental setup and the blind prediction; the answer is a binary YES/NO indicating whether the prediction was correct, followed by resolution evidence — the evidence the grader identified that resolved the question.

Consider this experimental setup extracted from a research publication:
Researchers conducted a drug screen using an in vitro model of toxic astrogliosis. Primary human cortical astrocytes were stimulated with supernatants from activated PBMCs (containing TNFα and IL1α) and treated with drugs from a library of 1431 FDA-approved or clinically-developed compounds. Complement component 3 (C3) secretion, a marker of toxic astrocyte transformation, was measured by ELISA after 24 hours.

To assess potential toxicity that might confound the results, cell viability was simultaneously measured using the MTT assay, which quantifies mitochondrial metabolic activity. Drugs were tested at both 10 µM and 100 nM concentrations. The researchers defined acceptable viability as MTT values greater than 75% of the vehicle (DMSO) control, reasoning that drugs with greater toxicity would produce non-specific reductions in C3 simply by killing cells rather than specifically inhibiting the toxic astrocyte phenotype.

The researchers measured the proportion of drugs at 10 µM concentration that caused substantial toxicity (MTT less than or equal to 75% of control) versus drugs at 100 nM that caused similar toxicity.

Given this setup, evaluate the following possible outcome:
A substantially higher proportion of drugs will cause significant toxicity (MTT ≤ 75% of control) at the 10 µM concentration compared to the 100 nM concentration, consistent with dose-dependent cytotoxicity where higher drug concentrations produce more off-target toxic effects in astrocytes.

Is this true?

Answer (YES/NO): YES